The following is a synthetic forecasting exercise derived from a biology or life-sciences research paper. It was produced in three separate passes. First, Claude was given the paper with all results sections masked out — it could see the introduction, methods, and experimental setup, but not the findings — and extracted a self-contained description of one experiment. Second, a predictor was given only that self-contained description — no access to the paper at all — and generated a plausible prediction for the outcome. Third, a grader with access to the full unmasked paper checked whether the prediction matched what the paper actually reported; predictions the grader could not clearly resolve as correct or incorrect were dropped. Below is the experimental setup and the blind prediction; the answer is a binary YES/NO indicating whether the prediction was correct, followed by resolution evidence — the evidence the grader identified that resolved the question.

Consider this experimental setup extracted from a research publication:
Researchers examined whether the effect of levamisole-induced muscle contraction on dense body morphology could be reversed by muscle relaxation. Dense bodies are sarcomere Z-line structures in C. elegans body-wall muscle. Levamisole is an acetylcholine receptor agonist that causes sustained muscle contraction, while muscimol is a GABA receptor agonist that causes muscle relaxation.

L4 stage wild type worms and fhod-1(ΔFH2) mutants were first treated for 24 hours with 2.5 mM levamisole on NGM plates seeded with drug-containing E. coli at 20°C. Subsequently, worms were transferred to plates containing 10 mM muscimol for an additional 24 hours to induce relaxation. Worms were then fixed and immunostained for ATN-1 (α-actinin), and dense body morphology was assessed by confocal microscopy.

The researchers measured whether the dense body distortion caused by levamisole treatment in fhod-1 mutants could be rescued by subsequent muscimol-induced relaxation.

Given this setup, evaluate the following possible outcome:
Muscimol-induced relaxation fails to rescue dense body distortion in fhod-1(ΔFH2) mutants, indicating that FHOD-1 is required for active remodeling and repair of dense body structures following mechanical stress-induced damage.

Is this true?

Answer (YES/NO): NO